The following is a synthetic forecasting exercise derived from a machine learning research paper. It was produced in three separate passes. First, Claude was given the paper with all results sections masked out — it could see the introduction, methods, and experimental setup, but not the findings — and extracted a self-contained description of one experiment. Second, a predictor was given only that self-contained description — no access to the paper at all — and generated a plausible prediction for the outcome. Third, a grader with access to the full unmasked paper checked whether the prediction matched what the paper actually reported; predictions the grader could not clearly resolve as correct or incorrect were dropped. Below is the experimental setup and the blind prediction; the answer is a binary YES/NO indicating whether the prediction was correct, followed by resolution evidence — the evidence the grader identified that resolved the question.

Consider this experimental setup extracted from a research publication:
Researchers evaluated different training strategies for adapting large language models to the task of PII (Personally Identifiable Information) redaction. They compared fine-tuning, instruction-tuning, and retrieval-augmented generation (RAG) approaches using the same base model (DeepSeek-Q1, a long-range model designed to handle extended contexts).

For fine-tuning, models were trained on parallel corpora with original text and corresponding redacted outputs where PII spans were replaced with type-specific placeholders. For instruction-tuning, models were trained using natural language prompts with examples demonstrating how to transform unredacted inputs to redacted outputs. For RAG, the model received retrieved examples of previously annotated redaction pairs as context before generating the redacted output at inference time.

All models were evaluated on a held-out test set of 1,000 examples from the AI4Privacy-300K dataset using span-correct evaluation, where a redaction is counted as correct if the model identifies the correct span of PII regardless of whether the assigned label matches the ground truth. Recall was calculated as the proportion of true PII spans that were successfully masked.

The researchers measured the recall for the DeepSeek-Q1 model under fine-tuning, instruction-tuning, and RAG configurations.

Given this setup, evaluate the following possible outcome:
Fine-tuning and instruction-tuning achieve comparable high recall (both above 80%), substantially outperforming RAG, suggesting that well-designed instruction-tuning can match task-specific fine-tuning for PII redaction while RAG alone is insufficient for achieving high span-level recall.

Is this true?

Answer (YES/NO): YES